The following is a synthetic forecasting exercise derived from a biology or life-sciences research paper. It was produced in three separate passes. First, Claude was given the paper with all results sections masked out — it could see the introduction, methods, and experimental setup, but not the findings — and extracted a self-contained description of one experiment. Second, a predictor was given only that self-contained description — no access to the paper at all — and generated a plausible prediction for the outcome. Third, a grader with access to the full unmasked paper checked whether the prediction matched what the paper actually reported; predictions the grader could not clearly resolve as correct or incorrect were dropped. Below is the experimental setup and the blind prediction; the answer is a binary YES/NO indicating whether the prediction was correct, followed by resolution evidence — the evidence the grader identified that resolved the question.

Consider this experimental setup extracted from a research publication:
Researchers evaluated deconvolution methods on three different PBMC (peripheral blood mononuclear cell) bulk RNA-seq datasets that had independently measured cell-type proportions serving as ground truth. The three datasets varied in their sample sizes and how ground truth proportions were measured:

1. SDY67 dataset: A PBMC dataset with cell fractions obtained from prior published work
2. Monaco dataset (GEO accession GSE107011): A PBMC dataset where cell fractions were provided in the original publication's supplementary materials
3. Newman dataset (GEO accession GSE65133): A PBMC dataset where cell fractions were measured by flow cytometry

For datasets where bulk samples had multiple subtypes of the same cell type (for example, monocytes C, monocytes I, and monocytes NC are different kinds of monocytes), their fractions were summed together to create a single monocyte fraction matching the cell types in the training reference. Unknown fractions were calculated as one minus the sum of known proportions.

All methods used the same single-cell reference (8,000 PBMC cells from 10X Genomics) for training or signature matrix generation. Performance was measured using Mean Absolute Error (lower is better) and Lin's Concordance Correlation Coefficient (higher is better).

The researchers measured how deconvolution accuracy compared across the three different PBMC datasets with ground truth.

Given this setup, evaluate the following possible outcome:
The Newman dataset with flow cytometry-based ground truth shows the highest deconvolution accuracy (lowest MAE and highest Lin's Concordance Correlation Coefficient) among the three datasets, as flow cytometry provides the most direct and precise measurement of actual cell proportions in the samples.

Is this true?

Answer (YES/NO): NO